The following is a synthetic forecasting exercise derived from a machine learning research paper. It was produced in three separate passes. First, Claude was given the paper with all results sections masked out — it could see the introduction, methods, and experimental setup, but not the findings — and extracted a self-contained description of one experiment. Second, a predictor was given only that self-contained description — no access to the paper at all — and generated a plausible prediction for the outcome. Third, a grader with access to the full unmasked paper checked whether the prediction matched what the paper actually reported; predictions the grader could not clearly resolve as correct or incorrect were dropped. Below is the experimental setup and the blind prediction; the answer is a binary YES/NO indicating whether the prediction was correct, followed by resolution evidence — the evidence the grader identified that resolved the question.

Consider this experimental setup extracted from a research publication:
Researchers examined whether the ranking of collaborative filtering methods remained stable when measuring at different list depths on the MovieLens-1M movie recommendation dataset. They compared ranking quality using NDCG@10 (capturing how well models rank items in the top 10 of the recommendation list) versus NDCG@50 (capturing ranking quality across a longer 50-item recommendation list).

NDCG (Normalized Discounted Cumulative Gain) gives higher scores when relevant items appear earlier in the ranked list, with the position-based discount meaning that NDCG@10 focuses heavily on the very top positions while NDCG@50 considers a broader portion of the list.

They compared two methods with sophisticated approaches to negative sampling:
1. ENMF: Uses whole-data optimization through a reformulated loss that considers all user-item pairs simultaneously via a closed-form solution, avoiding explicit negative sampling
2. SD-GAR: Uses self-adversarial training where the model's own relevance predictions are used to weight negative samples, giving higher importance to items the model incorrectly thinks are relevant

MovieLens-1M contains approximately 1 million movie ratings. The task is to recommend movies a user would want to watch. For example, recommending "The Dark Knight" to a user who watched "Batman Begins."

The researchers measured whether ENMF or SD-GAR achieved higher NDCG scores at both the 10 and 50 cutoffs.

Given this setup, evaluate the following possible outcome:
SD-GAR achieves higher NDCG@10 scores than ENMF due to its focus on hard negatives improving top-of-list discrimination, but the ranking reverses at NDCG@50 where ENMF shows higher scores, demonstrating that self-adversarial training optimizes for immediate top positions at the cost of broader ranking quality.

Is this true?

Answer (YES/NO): NO